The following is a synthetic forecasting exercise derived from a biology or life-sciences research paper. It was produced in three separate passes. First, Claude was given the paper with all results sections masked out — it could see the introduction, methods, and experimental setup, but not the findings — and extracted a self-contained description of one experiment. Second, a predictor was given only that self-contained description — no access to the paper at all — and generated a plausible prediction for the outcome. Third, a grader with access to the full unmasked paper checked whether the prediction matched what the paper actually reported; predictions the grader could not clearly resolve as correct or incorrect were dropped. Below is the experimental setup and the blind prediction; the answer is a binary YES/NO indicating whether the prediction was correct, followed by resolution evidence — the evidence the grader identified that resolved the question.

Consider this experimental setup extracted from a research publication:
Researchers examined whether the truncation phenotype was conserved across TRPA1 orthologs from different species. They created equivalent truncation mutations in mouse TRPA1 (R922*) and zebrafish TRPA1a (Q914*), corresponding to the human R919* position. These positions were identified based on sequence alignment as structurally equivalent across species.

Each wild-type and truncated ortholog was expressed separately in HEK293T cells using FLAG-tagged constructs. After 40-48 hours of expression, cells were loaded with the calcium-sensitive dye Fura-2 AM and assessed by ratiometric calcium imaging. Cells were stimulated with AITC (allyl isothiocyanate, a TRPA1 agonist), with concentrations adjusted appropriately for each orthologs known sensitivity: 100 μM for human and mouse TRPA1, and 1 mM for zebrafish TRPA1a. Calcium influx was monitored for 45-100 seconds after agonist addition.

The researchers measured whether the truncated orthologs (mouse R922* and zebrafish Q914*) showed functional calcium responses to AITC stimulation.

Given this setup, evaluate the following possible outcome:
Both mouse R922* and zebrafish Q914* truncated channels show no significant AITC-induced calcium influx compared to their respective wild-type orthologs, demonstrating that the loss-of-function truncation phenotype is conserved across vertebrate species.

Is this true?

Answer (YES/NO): YES